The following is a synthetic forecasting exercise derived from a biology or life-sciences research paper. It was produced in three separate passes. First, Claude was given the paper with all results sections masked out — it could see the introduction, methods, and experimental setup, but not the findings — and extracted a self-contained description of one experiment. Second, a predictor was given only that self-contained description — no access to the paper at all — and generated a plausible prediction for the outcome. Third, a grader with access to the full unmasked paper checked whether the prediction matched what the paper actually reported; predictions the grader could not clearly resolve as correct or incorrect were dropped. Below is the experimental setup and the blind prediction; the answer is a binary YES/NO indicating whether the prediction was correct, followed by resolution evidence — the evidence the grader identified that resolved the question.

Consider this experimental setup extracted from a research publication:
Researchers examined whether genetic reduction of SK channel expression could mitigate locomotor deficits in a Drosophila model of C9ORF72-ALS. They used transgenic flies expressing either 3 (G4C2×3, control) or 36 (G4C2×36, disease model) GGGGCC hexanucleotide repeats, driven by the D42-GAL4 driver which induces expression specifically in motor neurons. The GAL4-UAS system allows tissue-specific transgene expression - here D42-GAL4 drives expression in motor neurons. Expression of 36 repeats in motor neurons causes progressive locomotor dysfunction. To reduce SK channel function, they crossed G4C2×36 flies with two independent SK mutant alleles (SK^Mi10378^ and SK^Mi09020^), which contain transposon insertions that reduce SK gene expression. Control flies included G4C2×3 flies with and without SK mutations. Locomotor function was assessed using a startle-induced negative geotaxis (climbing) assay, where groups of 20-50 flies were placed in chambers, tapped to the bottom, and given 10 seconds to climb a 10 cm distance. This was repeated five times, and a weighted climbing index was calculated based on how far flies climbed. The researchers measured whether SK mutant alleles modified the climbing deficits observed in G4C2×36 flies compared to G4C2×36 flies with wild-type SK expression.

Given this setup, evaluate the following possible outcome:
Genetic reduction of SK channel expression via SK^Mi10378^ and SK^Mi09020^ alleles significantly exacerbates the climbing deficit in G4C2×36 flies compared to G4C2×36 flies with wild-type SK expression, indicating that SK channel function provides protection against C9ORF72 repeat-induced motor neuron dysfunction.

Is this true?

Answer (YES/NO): NO